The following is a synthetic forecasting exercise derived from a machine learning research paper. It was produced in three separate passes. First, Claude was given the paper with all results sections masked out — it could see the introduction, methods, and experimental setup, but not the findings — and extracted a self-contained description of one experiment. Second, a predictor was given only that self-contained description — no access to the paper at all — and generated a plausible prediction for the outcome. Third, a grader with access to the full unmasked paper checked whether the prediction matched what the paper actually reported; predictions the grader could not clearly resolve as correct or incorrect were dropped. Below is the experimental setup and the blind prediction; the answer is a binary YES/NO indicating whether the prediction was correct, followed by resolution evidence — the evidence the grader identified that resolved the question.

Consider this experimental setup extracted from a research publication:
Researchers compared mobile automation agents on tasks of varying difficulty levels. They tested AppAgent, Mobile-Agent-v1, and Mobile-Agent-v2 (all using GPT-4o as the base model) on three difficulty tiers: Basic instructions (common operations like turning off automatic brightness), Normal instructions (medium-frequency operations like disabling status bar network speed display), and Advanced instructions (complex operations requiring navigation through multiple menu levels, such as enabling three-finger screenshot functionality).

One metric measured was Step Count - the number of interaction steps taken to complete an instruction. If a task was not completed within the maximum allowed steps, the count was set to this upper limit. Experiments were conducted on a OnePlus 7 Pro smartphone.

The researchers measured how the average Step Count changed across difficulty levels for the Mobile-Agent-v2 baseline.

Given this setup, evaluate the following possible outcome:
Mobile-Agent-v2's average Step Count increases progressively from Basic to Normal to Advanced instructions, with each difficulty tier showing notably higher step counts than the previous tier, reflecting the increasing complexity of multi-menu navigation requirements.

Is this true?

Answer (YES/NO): YES